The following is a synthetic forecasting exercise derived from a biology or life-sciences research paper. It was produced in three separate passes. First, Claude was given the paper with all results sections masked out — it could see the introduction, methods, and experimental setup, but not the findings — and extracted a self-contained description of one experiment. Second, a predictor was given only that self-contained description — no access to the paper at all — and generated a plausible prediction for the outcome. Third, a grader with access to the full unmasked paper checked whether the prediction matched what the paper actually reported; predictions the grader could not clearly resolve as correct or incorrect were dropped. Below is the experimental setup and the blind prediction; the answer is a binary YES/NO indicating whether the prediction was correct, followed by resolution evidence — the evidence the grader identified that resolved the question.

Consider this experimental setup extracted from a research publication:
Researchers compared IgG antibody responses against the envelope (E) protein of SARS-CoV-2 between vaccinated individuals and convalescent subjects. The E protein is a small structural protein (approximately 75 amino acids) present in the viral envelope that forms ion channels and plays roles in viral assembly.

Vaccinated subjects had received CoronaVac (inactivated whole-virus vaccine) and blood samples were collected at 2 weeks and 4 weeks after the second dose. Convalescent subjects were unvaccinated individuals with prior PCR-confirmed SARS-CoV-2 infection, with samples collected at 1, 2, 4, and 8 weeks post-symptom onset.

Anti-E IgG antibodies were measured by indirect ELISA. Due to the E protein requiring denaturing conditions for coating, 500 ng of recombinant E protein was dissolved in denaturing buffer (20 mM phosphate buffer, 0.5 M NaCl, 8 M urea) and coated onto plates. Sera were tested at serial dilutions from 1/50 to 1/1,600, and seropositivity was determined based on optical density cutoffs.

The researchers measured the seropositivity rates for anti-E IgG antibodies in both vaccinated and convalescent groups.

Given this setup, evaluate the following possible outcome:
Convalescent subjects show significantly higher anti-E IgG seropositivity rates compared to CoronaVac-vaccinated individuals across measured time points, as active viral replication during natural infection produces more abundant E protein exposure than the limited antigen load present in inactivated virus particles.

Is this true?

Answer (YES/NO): NO